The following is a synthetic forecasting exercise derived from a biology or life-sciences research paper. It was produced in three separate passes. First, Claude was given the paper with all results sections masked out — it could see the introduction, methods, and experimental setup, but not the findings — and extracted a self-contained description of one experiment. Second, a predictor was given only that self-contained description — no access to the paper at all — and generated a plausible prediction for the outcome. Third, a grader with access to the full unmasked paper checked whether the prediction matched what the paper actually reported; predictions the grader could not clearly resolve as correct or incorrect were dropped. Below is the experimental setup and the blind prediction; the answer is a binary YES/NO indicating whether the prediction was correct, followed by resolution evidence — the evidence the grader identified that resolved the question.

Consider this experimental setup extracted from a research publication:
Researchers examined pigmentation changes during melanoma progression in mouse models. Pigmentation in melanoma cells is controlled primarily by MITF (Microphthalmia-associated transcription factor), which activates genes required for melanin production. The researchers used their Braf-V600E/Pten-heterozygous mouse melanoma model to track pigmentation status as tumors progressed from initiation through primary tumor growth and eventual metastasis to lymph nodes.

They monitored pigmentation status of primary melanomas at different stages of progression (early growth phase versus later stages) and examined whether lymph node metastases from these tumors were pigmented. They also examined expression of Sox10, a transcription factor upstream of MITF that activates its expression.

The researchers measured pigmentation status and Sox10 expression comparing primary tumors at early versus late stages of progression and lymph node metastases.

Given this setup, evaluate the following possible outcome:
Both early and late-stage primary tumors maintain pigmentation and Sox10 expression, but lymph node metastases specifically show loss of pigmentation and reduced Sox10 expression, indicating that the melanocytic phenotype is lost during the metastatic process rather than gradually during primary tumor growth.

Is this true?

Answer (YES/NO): NO